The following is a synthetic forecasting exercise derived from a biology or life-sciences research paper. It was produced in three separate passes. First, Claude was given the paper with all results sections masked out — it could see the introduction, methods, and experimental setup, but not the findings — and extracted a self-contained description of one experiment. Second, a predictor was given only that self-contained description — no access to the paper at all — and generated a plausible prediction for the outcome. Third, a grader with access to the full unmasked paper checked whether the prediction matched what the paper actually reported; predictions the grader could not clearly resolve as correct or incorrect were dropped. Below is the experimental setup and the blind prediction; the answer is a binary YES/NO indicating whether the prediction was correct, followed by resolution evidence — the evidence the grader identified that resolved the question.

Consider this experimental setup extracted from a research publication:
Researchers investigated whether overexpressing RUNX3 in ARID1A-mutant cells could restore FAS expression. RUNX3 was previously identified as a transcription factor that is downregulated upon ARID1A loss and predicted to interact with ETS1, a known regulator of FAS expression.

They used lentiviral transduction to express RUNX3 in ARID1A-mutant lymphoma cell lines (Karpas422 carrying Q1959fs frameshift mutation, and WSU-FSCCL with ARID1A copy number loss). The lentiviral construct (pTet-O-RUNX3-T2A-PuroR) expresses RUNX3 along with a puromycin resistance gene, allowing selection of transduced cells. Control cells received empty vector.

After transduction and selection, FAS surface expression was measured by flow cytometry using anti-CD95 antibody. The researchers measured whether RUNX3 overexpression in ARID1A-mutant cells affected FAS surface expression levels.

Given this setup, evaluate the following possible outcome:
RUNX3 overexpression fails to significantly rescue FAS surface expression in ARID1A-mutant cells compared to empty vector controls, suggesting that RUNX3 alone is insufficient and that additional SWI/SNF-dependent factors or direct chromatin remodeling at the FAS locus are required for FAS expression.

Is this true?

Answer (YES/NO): NO